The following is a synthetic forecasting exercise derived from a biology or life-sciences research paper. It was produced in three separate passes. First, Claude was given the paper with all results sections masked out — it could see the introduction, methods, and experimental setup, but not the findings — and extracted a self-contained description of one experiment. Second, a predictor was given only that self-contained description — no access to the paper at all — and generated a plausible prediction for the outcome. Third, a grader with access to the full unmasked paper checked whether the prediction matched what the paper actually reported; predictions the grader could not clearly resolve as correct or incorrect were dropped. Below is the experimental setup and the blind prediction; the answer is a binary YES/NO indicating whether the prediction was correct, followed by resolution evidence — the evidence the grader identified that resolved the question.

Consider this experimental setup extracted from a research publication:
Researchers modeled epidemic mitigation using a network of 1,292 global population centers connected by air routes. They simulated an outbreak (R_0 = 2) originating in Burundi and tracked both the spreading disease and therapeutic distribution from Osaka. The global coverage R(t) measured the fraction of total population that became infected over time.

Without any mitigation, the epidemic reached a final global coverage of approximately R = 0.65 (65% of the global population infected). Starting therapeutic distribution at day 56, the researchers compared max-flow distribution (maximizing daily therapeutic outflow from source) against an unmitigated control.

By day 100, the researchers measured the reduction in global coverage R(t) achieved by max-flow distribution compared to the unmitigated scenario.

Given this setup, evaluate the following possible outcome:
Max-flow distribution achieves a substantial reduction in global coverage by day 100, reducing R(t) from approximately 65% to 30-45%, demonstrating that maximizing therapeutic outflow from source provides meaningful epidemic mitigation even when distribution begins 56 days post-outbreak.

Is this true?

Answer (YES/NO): NO